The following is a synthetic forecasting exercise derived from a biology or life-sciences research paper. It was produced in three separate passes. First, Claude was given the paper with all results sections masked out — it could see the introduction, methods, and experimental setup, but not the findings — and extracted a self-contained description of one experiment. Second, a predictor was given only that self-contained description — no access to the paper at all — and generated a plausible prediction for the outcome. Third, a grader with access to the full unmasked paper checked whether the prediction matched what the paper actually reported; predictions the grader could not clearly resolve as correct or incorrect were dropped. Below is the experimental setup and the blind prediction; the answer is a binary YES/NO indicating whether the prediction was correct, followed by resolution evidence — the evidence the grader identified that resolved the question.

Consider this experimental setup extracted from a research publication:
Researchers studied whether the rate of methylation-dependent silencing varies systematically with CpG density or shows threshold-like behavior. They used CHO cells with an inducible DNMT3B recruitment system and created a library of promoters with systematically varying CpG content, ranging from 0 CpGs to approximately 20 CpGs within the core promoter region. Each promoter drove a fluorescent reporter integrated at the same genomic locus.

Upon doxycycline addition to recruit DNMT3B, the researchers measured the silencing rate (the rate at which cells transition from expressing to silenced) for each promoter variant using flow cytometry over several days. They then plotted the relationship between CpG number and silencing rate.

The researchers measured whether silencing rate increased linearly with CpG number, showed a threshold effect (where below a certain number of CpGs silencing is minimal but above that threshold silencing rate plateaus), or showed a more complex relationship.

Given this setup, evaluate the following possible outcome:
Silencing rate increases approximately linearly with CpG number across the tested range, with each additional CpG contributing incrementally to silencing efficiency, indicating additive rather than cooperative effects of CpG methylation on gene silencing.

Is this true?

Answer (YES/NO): YES